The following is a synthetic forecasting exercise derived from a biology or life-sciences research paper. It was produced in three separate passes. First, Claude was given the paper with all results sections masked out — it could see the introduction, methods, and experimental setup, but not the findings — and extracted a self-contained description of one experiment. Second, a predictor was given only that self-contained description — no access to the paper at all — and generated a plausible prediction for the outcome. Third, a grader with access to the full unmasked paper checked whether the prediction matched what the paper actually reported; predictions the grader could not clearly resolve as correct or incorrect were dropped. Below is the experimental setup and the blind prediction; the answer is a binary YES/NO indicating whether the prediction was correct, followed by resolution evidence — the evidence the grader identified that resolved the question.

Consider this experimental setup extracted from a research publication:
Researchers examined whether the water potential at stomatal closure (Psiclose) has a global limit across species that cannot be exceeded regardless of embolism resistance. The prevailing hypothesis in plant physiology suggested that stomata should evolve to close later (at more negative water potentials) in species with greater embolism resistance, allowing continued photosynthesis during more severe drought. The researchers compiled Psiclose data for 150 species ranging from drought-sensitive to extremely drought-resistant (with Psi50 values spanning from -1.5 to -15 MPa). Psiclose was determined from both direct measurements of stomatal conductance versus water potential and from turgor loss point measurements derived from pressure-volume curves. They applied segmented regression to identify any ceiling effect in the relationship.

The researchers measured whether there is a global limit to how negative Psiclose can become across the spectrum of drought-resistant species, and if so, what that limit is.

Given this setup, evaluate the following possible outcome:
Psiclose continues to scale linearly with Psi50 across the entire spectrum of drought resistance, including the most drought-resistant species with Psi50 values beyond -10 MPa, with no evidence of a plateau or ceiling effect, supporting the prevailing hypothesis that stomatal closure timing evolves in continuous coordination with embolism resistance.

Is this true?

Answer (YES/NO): NO